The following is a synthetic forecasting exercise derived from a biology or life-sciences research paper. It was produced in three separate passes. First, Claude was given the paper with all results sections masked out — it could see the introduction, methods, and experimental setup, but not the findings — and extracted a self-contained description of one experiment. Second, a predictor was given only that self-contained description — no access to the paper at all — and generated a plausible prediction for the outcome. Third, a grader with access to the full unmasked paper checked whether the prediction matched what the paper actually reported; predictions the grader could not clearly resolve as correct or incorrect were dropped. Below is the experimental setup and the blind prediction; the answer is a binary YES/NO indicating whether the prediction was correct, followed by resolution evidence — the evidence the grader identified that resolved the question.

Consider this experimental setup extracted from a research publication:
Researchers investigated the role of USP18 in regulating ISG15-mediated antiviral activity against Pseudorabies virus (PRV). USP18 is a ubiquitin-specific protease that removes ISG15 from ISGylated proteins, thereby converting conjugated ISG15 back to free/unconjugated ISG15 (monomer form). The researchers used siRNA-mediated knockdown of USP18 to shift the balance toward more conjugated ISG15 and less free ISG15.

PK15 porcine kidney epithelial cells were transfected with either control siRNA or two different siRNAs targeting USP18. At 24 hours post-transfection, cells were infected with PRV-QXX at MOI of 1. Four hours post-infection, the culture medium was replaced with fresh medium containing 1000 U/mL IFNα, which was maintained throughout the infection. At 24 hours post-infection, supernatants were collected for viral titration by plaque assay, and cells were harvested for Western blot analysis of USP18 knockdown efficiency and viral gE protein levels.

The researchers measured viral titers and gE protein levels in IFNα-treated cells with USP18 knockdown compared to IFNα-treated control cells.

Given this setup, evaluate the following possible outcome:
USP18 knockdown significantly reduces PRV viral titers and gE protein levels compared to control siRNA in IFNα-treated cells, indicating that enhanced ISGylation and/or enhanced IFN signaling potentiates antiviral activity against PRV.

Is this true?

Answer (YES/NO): NO